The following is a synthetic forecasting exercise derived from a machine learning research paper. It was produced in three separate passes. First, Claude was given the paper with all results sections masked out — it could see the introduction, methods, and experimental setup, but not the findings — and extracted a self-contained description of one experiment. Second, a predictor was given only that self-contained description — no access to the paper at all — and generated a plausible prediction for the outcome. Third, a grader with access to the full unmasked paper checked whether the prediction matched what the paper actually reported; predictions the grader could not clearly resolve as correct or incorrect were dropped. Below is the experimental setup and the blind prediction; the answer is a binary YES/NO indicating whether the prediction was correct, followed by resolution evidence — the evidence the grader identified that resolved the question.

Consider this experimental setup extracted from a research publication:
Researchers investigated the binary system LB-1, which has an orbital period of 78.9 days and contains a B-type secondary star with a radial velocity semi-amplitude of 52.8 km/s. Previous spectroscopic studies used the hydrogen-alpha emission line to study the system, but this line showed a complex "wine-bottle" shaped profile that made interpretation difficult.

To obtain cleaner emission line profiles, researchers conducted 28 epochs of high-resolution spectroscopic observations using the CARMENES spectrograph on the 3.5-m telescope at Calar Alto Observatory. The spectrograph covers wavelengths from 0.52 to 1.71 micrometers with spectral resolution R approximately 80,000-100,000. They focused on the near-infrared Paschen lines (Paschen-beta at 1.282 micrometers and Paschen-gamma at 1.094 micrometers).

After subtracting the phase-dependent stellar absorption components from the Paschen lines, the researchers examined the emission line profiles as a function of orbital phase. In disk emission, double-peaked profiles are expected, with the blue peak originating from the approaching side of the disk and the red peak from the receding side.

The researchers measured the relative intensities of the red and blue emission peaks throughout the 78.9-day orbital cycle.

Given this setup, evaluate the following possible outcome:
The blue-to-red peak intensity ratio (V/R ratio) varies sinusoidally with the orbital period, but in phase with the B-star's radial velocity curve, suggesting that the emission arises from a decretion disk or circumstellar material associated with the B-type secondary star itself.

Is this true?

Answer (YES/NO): NO